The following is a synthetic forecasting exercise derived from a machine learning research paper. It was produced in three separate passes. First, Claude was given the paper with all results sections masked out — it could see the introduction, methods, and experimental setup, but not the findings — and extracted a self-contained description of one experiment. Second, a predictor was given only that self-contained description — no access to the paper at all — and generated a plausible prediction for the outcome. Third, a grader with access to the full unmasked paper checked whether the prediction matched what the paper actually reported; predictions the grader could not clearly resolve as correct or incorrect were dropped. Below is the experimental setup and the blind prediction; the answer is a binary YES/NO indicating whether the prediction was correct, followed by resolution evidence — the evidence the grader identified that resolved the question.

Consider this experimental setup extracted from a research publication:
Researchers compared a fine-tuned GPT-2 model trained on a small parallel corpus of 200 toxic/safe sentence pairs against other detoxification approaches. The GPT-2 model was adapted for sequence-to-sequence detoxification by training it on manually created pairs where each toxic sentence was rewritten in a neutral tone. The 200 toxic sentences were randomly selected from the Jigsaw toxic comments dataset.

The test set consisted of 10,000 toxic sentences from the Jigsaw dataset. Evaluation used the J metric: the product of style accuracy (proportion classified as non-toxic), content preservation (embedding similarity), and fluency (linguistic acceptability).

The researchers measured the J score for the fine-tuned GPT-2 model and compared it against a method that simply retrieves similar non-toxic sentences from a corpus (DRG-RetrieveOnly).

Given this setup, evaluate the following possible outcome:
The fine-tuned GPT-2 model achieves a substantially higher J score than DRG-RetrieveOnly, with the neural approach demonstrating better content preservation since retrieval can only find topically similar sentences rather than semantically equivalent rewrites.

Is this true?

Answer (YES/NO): NO